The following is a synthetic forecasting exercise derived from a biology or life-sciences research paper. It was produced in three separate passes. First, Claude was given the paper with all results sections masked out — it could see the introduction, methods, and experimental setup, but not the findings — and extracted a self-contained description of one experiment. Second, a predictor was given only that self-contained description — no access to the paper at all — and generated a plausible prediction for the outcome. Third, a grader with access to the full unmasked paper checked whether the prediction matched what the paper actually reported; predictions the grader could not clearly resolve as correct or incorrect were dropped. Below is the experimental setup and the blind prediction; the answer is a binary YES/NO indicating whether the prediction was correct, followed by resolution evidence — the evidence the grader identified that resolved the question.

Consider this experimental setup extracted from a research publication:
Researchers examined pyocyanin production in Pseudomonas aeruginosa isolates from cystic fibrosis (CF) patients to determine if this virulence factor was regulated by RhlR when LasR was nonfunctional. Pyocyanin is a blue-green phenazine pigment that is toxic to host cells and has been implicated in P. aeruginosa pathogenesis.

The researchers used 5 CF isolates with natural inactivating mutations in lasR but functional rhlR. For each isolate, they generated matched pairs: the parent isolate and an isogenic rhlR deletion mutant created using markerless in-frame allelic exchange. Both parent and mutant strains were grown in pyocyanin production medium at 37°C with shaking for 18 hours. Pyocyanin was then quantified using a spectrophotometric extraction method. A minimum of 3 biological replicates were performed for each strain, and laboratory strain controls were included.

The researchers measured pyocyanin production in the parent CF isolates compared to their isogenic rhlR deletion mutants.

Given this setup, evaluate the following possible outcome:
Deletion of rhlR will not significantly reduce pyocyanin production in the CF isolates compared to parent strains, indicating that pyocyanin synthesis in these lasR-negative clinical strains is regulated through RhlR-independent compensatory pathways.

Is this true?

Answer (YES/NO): NO